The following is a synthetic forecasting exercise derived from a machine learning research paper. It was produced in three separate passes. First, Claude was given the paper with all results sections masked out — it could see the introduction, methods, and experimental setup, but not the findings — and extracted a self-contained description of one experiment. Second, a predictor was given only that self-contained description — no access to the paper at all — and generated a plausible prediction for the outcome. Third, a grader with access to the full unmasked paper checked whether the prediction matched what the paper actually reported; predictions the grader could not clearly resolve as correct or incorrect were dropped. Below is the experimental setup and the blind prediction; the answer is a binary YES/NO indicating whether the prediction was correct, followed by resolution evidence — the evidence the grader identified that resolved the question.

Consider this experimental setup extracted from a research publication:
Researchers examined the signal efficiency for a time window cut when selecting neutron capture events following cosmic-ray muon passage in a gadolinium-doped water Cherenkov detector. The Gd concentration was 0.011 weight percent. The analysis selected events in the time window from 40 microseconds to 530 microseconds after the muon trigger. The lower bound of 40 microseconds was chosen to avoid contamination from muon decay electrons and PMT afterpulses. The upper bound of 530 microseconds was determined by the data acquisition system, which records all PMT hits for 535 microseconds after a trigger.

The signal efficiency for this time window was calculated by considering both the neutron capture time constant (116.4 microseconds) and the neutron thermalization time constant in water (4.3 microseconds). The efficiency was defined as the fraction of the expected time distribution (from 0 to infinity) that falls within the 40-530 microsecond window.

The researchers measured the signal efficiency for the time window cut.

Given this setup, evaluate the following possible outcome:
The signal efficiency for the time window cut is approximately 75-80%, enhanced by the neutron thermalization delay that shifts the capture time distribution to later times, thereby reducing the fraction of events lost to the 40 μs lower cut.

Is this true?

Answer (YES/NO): NO